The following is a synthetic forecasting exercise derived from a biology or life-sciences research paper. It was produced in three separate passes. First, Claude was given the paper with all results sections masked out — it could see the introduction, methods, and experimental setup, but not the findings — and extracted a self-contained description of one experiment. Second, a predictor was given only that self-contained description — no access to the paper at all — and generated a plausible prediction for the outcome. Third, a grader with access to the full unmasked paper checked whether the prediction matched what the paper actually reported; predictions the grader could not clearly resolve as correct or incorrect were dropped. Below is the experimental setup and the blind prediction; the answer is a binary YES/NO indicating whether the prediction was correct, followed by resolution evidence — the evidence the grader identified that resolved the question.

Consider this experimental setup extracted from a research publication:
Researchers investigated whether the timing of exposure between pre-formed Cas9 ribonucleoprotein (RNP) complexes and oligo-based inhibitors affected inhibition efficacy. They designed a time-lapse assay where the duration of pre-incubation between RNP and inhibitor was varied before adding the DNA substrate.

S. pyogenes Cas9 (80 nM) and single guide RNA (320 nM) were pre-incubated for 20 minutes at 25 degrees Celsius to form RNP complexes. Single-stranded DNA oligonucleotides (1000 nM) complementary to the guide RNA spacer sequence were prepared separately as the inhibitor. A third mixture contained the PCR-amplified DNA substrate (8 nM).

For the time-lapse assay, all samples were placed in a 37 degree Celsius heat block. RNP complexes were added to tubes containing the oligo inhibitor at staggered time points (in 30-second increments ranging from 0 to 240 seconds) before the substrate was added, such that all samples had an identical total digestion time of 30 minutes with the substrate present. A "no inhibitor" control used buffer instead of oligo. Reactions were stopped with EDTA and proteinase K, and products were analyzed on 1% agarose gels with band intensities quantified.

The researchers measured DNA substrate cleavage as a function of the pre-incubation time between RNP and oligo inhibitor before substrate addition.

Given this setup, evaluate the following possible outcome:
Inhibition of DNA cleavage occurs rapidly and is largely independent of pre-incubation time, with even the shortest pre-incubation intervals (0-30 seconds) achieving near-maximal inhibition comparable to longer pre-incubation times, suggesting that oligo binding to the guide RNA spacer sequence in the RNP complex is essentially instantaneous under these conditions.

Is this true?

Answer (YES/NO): NO